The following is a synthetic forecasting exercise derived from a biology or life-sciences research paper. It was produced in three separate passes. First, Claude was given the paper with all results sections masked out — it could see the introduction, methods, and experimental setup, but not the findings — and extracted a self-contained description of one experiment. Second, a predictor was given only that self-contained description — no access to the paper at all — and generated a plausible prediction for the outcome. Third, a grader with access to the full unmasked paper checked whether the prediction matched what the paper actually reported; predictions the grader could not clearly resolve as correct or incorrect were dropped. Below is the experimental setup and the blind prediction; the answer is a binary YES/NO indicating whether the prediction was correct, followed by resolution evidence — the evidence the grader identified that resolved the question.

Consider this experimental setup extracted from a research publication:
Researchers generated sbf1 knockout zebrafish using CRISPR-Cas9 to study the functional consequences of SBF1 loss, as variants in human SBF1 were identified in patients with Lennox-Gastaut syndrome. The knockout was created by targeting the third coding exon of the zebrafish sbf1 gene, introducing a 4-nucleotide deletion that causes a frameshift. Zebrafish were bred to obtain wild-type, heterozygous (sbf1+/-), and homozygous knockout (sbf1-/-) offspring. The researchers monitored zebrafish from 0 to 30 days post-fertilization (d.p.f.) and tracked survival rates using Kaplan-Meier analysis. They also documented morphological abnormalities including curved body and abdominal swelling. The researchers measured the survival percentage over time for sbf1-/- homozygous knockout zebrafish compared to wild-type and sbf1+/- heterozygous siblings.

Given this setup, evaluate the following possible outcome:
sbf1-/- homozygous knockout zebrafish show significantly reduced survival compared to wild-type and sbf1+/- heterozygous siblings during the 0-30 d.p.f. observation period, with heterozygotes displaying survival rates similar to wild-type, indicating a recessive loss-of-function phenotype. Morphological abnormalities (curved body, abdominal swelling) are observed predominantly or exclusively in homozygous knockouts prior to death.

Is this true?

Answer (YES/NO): NO